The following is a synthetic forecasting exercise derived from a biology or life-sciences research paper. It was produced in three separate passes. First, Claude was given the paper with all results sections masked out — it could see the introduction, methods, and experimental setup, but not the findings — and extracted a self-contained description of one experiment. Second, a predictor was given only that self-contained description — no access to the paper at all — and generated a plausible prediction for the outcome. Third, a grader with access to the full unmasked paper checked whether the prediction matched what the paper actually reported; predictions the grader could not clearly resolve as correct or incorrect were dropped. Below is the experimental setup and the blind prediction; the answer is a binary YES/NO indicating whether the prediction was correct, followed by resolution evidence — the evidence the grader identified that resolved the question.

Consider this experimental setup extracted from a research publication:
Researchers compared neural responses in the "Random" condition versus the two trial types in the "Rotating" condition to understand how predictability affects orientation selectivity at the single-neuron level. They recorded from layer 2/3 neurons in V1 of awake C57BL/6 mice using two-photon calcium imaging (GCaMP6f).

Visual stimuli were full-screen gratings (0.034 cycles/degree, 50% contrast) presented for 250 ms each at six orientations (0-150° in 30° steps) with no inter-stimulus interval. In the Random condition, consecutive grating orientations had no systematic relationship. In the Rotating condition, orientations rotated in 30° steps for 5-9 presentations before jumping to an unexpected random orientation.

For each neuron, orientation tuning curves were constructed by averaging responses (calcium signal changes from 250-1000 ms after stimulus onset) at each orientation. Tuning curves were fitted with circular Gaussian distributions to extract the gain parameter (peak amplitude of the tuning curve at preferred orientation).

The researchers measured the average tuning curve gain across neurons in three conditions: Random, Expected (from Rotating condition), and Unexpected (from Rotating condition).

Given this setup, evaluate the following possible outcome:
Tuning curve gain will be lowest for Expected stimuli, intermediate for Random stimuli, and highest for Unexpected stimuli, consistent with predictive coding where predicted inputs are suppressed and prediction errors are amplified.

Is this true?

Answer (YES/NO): NO